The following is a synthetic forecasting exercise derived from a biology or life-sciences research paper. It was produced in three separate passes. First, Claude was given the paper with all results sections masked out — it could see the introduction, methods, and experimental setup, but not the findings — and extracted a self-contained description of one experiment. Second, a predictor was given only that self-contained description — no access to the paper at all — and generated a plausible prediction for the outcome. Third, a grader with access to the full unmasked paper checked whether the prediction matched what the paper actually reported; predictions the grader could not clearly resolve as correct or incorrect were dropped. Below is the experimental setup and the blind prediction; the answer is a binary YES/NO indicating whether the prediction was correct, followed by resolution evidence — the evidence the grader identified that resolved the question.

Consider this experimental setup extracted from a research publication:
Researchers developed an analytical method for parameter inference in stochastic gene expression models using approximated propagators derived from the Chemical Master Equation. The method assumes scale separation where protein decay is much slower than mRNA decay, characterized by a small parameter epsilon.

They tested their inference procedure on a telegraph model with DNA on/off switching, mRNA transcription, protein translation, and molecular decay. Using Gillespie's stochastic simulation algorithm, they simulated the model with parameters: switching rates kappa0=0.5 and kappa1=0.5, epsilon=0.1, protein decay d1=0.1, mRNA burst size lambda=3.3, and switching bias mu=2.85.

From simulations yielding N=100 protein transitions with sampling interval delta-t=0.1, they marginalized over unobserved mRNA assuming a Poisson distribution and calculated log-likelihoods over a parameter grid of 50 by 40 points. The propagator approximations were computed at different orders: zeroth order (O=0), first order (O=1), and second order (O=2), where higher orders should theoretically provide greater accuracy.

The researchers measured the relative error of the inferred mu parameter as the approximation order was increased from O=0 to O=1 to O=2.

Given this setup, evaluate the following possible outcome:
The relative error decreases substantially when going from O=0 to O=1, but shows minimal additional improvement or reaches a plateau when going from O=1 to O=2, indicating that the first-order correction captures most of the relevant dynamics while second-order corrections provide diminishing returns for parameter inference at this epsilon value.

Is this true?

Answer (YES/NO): NO